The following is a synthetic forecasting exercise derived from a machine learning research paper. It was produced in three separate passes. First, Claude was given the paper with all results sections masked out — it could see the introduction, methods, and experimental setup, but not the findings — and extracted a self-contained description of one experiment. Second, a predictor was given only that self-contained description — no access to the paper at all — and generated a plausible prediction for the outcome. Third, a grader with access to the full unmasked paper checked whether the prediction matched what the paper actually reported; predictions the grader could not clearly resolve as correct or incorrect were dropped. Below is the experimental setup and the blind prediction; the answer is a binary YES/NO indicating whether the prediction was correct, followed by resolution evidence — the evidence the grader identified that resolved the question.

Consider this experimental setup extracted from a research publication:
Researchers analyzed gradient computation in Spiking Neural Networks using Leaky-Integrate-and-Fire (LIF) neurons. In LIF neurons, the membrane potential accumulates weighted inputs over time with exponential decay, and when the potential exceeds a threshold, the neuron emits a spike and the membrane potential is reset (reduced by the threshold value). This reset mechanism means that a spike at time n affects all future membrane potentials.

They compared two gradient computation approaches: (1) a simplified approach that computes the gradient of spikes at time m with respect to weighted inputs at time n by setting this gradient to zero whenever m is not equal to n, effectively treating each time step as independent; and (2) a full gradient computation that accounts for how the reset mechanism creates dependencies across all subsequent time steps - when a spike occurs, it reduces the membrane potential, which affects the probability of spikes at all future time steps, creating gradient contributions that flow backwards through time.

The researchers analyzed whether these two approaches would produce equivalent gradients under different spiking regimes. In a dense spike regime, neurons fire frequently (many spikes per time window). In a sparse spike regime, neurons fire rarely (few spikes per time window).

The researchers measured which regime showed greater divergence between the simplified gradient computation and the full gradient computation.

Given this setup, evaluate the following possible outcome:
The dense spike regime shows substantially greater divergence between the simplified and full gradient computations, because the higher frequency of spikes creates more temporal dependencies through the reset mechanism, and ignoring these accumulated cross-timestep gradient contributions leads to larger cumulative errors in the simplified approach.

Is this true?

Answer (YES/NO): NO